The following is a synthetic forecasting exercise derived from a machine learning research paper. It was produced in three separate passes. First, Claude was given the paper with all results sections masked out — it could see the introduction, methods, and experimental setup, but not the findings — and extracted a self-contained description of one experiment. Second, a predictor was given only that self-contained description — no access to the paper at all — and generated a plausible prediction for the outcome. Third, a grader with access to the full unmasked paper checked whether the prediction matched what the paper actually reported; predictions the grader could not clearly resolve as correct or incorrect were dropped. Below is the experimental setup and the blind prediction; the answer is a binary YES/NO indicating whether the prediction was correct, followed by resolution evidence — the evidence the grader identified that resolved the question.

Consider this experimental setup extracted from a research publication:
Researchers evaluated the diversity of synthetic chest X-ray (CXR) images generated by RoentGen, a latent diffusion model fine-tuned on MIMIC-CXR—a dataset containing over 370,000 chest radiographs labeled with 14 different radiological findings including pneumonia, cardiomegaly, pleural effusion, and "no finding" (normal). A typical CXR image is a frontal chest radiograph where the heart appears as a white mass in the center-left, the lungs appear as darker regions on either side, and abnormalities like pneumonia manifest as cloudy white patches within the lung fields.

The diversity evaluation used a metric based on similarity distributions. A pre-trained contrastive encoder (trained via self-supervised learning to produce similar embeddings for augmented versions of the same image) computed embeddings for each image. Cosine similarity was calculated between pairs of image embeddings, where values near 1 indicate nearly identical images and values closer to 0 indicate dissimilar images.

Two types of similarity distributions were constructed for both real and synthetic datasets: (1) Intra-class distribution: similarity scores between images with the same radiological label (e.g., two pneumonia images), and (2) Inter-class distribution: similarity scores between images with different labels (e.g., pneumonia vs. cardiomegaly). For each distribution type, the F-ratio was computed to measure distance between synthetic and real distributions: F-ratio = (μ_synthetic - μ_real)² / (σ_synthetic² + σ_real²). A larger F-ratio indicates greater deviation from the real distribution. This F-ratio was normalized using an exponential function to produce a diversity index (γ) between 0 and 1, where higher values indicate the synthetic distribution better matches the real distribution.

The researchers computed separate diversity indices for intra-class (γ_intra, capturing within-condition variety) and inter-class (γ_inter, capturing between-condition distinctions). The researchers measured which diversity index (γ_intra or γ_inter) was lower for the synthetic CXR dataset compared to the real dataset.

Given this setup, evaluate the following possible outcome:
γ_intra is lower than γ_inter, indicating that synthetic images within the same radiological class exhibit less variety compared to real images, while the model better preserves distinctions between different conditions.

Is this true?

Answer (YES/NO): YES